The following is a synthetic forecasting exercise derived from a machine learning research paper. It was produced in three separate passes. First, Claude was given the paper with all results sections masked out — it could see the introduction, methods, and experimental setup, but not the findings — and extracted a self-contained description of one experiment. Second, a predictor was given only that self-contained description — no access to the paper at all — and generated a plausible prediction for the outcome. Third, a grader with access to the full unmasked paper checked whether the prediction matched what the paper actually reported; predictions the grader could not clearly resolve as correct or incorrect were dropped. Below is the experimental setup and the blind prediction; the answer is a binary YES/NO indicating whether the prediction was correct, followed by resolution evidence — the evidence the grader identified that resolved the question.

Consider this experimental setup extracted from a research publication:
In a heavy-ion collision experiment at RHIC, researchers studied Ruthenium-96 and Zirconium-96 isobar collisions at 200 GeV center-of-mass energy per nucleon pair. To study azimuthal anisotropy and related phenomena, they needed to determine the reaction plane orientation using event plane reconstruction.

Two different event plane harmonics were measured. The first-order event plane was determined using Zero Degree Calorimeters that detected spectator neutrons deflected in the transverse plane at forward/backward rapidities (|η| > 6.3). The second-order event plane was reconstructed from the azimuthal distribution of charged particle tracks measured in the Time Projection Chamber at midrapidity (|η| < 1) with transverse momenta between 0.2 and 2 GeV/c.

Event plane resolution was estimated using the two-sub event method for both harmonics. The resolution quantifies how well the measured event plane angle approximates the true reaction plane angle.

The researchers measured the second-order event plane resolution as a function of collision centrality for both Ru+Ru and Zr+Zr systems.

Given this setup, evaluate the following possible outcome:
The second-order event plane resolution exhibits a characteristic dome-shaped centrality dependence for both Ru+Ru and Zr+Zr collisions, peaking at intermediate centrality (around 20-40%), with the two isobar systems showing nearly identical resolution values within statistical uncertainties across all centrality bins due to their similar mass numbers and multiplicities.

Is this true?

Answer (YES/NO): NO